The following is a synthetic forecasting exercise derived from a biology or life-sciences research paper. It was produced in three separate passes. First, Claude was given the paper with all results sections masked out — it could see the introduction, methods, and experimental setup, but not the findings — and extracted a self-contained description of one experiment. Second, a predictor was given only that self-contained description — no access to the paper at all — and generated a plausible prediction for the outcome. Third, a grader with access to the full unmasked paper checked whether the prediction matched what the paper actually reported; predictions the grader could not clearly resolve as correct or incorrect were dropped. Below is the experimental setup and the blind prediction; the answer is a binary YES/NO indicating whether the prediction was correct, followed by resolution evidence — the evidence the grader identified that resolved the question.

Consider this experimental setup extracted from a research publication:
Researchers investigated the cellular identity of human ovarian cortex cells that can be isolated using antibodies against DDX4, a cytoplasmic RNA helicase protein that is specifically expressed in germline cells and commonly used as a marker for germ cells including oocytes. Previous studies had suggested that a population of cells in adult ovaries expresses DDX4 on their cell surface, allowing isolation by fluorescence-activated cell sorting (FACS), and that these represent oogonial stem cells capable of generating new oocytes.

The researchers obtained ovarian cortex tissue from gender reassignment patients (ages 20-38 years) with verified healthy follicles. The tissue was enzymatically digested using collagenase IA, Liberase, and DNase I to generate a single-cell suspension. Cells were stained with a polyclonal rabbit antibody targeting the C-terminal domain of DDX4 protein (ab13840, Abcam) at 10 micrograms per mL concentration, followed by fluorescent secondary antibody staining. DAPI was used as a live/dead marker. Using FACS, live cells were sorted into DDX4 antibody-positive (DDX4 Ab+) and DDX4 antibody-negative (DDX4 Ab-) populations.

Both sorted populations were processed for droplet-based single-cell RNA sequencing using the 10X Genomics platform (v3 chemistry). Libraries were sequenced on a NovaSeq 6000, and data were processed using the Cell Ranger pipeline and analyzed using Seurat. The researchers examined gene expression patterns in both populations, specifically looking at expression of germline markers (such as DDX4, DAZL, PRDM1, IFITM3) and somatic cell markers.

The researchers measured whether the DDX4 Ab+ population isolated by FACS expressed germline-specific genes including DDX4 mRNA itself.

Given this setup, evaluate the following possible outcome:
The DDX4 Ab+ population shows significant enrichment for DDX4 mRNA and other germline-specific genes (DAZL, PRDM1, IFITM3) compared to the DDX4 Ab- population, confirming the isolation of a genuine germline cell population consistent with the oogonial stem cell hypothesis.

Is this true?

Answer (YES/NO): NO